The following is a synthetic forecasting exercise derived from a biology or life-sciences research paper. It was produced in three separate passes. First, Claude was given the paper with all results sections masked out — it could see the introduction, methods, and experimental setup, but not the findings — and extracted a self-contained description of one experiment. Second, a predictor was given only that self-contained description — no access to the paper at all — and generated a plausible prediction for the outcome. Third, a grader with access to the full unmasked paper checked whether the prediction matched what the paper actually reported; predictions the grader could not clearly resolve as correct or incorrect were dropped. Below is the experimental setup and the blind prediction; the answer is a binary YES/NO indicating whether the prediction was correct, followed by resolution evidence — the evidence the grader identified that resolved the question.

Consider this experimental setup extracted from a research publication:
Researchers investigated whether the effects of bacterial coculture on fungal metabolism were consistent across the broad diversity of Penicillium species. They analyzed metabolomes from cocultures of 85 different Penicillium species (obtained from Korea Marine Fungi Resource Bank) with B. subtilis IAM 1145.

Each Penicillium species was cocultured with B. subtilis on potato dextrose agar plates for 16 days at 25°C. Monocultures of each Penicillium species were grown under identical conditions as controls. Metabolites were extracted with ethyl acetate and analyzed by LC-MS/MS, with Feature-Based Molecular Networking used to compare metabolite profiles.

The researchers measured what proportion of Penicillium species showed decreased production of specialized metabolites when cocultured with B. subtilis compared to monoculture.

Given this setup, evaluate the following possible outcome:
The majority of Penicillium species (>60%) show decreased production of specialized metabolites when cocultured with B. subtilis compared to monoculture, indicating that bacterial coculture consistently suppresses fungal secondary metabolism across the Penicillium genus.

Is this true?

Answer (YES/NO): YES